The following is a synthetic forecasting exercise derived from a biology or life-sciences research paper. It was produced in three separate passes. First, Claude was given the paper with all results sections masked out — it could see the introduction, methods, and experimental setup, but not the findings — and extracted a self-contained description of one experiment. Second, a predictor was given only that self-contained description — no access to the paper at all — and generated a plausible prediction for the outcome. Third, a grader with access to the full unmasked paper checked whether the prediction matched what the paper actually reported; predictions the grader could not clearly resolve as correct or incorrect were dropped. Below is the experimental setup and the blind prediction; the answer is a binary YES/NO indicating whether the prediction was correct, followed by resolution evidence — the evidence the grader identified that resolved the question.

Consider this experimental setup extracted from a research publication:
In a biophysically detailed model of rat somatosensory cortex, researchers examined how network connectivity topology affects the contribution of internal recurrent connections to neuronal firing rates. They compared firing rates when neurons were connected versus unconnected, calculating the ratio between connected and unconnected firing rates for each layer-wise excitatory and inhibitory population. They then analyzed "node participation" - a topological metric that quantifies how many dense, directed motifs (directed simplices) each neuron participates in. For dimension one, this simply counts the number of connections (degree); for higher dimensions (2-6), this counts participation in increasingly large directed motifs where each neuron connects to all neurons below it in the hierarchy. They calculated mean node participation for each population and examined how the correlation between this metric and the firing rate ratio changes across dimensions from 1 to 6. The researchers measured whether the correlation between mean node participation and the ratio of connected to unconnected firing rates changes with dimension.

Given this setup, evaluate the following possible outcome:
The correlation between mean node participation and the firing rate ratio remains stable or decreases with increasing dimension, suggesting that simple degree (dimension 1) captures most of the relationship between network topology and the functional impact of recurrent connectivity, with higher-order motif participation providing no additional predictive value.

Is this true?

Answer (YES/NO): NO